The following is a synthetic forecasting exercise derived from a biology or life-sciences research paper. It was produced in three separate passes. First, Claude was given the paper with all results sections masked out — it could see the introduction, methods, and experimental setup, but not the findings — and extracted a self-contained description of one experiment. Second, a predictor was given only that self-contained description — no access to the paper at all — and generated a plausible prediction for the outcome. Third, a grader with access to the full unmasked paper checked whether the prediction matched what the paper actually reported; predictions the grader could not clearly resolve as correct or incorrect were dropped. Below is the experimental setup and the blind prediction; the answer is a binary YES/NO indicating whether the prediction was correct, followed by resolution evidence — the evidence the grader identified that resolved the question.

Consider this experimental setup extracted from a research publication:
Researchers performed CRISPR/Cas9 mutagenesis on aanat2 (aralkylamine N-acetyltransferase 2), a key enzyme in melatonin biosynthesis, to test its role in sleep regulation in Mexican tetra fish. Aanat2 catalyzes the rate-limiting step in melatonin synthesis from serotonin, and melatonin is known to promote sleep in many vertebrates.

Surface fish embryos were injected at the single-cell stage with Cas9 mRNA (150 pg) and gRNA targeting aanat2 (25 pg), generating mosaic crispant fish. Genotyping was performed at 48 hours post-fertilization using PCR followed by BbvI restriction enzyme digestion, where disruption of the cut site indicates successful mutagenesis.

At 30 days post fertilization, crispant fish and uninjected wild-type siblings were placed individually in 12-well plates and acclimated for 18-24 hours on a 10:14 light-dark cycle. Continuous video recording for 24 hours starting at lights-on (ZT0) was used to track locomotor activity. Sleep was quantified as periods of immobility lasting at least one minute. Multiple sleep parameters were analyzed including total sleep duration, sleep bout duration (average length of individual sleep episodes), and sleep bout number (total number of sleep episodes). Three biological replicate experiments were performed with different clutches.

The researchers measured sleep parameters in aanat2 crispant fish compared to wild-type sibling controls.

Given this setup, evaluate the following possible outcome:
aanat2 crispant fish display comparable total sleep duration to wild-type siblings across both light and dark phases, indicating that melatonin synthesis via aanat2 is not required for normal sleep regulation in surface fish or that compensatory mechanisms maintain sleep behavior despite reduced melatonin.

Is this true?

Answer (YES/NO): NO